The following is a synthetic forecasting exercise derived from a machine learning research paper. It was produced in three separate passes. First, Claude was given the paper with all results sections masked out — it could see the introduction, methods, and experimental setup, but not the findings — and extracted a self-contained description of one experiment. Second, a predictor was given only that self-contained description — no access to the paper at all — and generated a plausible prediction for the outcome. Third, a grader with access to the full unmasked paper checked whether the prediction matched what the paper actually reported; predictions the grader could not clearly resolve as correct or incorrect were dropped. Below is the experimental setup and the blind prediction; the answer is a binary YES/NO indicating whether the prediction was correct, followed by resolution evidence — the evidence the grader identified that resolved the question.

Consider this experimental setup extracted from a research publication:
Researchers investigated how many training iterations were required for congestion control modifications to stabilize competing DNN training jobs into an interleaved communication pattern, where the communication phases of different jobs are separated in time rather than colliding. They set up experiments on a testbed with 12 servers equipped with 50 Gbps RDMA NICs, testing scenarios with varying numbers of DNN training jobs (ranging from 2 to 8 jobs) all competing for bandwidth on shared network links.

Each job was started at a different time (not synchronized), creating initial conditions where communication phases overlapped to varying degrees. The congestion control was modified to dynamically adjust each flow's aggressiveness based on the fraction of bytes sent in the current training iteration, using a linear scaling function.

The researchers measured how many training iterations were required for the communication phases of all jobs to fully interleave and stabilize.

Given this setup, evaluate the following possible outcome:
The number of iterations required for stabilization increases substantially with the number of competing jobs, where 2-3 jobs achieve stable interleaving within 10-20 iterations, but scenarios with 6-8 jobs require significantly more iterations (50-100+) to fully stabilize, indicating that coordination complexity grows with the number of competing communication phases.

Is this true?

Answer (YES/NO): NO